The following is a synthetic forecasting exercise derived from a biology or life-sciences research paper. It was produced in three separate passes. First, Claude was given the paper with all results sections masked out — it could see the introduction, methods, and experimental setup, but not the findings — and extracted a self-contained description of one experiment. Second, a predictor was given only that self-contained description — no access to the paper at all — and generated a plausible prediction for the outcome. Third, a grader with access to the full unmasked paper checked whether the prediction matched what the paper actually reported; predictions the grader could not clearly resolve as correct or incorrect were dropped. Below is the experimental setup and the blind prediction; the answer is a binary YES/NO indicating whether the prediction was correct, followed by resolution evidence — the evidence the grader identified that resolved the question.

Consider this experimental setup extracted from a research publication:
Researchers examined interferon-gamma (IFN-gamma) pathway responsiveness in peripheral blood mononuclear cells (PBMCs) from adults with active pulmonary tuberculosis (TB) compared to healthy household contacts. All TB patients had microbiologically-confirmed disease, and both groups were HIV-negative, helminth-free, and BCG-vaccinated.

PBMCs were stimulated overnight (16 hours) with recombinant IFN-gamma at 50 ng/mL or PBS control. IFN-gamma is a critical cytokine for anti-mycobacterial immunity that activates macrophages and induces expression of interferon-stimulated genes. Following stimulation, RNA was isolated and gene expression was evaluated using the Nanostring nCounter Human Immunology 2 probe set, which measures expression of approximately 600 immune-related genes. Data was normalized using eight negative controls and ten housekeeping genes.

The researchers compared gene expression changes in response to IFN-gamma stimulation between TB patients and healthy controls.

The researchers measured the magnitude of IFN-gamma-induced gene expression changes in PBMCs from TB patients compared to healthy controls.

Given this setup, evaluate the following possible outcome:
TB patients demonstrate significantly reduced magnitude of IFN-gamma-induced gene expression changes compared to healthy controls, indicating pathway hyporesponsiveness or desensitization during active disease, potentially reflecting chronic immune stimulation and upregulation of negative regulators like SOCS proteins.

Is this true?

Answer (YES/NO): YES